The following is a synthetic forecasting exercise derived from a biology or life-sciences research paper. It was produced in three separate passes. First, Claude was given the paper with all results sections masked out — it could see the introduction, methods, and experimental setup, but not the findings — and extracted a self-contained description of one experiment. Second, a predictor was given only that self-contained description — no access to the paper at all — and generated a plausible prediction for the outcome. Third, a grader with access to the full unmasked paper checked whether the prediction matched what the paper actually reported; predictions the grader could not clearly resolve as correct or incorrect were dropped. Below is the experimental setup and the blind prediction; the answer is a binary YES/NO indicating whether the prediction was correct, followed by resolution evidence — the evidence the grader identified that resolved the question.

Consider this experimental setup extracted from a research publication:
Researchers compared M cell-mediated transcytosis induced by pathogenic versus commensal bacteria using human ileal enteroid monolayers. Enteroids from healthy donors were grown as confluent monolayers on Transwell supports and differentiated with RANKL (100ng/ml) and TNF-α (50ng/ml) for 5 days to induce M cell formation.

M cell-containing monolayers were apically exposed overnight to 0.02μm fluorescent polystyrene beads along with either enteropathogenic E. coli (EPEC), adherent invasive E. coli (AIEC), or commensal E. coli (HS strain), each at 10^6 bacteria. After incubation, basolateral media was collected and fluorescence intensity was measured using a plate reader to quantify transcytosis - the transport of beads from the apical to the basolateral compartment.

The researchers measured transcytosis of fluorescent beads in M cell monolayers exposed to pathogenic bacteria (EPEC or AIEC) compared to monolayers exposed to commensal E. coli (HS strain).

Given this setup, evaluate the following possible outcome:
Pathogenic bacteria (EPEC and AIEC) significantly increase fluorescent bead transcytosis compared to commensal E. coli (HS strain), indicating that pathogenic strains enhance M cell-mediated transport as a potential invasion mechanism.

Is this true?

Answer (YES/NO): YES